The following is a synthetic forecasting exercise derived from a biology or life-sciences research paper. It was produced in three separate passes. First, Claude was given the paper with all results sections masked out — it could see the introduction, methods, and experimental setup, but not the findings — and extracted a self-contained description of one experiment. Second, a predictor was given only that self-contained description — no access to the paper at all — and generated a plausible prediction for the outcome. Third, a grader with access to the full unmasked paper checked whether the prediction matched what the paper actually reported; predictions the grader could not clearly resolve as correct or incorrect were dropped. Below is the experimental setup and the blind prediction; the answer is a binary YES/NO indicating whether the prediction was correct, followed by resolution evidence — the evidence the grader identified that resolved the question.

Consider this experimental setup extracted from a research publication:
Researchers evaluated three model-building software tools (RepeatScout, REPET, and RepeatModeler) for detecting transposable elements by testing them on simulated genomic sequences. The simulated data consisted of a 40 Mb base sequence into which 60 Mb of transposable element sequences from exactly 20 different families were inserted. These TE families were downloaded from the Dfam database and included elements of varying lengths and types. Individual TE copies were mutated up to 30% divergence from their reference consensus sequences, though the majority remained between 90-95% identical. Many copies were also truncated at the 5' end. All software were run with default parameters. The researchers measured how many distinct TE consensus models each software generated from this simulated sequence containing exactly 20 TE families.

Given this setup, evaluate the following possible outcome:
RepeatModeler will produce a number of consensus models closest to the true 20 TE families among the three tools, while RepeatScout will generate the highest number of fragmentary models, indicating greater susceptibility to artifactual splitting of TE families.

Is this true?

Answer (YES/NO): NO